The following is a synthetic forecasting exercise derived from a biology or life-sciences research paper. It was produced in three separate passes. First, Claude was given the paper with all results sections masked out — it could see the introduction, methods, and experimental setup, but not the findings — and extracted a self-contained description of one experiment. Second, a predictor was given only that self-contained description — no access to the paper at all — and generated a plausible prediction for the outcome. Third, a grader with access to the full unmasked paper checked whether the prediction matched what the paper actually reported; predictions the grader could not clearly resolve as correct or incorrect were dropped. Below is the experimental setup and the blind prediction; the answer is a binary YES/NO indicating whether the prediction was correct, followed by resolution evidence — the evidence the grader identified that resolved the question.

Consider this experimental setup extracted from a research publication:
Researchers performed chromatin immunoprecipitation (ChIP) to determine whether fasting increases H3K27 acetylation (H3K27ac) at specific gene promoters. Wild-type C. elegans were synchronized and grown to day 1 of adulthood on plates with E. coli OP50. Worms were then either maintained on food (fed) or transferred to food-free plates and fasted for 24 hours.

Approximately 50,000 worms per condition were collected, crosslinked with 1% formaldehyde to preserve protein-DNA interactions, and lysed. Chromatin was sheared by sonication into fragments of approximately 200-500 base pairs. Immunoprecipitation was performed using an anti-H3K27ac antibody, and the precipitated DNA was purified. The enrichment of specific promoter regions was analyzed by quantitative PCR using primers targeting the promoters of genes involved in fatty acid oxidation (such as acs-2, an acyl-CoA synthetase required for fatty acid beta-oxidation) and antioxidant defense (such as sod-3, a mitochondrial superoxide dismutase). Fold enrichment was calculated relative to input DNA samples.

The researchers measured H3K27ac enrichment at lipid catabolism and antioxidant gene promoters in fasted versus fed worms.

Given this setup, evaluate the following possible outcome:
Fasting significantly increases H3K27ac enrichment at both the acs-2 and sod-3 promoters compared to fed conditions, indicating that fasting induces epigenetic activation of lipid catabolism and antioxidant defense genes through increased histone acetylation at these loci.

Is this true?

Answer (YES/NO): YES